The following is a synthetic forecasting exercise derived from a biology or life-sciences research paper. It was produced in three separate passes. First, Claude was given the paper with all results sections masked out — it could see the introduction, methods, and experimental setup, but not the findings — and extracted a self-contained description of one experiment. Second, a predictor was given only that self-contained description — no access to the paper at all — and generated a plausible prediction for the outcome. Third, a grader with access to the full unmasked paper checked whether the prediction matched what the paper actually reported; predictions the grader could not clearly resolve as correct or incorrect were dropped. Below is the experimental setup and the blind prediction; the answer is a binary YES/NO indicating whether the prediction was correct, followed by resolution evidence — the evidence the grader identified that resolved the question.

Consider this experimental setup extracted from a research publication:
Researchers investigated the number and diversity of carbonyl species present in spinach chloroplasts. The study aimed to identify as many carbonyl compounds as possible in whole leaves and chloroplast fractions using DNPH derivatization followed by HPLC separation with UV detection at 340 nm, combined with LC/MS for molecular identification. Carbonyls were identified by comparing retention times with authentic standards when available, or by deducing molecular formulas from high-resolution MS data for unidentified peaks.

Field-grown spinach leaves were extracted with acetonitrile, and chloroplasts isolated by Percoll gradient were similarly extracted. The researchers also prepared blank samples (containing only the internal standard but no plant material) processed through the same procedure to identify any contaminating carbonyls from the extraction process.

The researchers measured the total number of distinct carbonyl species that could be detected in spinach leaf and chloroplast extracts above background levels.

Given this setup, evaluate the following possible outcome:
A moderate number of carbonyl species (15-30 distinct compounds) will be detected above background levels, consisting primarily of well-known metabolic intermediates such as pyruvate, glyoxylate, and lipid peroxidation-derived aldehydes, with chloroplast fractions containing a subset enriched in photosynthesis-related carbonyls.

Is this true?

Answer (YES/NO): NO